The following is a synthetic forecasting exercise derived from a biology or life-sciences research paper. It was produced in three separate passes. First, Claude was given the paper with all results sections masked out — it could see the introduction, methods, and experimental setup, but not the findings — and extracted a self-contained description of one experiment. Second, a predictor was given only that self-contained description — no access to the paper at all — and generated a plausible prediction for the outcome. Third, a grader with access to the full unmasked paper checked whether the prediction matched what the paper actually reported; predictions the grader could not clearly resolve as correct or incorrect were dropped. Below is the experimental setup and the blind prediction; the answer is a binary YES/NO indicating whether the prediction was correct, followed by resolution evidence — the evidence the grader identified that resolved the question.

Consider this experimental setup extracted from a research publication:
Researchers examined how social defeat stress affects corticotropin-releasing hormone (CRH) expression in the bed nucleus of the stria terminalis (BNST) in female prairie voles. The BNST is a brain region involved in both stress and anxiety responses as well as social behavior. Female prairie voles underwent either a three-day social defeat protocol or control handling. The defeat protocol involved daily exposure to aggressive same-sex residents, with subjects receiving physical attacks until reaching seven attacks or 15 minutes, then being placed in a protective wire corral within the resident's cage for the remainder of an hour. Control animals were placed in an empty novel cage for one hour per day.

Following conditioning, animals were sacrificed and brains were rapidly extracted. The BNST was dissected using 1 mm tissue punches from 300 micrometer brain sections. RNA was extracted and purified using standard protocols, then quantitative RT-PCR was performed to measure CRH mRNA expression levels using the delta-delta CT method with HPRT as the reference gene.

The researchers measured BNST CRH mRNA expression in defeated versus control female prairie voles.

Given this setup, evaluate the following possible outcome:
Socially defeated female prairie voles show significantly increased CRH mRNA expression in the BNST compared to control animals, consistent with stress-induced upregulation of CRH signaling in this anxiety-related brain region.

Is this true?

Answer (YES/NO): NO